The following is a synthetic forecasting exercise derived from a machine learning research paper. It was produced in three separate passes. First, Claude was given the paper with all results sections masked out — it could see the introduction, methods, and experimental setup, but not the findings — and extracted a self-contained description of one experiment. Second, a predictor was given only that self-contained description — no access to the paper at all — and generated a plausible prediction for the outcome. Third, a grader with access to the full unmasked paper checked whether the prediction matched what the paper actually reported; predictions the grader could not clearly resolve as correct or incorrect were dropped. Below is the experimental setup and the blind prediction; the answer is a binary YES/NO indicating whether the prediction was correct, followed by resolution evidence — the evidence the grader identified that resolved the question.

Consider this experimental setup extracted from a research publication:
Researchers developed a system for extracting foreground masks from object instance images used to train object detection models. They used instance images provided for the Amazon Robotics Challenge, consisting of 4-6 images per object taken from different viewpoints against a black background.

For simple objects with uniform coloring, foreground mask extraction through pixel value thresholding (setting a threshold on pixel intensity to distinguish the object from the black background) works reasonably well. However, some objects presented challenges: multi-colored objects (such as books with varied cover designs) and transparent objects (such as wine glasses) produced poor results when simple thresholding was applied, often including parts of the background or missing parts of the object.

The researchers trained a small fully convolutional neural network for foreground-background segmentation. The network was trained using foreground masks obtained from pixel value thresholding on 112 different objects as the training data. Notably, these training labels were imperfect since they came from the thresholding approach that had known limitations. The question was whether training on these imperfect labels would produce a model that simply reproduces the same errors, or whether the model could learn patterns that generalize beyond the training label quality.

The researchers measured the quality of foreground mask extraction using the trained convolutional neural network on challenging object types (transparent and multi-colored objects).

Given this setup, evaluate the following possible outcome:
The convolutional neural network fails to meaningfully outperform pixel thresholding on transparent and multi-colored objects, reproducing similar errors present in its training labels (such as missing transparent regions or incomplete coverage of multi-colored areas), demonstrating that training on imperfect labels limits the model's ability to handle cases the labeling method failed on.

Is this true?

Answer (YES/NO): NO